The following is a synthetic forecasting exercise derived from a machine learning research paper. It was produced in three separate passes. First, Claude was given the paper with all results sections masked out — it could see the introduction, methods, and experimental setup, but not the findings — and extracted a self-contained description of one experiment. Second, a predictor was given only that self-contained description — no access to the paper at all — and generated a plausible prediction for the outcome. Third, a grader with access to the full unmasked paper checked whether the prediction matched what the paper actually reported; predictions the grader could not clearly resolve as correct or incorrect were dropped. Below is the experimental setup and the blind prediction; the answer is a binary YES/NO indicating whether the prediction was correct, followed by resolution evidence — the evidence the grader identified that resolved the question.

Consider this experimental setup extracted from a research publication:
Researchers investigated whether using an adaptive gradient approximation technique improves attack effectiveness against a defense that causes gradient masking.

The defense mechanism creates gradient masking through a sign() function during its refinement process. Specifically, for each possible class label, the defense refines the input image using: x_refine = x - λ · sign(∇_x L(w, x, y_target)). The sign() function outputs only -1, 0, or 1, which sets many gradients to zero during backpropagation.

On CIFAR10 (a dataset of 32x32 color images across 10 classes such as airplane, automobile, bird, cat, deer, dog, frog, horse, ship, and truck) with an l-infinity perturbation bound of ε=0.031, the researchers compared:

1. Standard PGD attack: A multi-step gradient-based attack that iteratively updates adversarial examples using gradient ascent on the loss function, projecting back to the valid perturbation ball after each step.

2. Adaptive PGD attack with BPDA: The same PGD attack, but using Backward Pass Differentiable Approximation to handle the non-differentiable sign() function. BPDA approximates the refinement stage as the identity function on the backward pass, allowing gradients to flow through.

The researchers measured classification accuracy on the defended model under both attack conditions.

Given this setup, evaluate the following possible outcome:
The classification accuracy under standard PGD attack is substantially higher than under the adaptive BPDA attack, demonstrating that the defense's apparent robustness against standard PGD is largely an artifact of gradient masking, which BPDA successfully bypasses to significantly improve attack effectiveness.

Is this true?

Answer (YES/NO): NO